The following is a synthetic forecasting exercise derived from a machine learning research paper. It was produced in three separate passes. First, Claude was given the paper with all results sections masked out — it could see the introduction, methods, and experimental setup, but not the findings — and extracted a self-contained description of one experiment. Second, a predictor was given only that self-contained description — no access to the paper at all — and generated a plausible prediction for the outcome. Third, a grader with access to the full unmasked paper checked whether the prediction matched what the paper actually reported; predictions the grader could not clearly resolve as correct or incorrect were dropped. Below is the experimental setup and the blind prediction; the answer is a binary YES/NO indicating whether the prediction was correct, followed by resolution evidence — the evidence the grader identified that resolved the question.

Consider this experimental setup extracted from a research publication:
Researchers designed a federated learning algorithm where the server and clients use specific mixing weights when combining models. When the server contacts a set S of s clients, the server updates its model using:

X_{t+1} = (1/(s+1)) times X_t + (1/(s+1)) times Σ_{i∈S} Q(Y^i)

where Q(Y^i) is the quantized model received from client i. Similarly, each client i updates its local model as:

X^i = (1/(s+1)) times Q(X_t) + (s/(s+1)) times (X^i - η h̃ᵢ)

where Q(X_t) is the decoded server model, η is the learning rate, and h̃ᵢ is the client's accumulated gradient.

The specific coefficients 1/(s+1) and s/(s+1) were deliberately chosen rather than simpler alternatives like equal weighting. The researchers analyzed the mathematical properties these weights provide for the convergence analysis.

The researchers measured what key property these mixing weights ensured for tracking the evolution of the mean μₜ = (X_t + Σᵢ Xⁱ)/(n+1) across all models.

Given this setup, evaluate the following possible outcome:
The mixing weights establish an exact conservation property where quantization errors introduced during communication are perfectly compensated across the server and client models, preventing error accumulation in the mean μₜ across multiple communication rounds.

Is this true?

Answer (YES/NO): NO